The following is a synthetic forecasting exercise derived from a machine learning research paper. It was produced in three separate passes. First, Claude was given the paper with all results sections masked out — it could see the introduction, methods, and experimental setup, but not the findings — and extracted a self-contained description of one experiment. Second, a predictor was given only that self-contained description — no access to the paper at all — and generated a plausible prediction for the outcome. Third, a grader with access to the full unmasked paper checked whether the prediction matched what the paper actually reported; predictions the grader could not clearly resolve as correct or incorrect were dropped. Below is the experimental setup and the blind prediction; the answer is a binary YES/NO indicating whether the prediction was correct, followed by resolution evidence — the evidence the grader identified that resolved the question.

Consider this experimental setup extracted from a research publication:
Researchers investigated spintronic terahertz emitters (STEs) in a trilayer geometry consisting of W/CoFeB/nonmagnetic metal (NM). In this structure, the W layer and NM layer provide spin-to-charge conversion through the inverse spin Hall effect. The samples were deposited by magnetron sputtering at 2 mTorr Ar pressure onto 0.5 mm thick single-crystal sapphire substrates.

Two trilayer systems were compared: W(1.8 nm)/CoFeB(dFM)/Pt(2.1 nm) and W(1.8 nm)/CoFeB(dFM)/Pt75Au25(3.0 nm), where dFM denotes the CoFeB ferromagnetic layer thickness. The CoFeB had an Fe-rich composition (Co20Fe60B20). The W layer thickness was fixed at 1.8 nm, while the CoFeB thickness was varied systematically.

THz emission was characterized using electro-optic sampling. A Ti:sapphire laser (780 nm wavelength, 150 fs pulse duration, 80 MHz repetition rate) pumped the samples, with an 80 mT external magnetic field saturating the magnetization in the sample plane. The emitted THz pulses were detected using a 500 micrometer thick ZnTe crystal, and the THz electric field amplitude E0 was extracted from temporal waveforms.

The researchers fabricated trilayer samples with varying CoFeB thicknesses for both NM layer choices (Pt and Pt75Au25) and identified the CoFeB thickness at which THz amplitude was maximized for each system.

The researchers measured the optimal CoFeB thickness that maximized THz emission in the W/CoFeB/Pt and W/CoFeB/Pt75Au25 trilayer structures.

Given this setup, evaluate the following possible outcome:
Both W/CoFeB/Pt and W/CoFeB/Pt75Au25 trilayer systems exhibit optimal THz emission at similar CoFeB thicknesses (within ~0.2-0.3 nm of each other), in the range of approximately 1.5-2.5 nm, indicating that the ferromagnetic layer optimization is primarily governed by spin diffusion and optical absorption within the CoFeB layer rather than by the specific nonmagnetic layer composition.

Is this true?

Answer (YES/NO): NO